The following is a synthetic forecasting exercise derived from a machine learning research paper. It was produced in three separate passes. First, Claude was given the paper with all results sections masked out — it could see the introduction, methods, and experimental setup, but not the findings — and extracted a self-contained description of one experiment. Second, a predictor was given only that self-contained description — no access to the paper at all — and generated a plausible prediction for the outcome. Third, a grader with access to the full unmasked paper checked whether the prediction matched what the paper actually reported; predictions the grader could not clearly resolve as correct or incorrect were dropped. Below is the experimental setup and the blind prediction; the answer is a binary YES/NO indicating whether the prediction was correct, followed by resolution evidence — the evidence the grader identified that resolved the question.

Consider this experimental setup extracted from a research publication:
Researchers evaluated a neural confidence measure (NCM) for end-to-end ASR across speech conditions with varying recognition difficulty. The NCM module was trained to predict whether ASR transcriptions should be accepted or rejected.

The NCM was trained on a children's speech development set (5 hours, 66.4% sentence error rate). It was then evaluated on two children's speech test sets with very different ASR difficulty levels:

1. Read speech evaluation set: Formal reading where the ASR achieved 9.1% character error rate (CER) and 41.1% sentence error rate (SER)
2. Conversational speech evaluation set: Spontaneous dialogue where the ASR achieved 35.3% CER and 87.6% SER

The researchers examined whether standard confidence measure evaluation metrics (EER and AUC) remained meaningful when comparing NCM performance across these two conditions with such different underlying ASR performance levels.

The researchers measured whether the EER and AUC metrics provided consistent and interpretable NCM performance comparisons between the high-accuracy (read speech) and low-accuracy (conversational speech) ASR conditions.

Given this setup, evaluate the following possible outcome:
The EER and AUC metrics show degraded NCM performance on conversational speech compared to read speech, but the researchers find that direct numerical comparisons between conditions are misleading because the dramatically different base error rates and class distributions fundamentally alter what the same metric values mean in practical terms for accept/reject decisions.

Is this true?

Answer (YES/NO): NO